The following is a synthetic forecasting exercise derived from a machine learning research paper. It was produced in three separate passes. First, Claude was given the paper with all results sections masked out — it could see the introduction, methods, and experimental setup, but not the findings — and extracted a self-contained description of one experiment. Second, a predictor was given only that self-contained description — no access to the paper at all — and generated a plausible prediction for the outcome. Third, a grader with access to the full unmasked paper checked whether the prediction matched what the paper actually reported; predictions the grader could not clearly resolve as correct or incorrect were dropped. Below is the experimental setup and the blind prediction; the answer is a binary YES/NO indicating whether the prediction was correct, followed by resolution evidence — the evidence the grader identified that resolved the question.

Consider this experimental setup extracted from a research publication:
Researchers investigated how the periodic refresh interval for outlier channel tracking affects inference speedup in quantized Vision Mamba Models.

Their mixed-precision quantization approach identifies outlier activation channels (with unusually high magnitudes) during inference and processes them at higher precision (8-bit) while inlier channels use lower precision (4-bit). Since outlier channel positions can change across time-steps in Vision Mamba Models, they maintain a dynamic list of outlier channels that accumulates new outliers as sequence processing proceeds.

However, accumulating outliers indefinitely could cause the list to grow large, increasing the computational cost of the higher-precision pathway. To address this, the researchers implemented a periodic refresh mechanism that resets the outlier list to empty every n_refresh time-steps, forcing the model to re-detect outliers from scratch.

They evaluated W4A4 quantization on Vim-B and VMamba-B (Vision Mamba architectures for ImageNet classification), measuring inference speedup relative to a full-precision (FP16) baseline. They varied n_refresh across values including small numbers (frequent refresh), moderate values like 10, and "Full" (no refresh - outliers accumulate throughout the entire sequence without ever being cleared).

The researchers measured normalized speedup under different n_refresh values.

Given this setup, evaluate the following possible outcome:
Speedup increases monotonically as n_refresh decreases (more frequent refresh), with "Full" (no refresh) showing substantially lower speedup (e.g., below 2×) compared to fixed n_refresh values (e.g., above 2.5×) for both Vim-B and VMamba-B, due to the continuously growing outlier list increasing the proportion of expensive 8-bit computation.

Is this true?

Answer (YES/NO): NO